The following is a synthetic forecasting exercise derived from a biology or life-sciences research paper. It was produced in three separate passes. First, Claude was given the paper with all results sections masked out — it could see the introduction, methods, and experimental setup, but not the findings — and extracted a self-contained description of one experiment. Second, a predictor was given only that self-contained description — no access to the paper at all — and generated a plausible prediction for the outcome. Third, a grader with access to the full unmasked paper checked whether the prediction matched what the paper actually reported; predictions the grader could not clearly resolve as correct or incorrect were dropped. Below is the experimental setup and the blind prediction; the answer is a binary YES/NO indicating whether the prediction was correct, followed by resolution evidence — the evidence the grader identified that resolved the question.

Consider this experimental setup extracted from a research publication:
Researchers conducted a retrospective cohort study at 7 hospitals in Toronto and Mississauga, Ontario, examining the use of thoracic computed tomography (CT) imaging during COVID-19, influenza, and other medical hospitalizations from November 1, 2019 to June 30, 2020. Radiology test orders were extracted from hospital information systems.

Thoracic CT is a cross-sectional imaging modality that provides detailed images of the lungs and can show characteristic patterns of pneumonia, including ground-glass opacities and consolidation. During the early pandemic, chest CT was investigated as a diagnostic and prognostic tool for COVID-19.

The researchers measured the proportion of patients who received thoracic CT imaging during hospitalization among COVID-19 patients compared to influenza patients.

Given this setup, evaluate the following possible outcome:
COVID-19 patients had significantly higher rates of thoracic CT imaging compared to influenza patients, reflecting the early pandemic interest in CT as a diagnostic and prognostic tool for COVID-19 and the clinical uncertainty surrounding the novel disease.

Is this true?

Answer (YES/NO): NO